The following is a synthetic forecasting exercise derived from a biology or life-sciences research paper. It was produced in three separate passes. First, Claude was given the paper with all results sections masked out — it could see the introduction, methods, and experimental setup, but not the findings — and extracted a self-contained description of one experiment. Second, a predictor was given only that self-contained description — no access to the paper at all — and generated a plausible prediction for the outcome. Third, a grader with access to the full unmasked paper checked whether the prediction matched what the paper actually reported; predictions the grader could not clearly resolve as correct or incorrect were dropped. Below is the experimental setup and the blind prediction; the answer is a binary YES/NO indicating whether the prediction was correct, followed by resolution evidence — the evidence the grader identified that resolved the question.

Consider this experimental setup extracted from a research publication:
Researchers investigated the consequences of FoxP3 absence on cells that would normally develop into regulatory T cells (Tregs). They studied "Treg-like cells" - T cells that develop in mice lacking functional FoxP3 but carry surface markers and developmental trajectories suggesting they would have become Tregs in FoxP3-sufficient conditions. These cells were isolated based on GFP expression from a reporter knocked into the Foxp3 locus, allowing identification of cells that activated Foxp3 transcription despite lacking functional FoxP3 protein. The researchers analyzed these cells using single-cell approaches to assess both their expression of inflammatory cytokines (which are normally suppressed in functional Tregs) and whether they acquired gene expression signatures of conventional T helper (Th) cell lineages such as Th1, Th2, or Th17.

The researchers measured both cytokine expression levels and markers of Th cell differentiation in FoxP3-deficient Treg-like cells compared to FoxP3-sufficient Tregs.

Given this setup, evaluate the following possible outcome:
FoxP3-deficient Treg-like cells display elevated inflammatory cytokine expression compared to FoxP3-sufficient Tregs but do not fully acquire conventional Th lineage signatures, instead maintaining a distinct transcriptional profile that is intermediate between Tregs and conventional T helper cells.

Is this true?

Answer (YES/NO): NO